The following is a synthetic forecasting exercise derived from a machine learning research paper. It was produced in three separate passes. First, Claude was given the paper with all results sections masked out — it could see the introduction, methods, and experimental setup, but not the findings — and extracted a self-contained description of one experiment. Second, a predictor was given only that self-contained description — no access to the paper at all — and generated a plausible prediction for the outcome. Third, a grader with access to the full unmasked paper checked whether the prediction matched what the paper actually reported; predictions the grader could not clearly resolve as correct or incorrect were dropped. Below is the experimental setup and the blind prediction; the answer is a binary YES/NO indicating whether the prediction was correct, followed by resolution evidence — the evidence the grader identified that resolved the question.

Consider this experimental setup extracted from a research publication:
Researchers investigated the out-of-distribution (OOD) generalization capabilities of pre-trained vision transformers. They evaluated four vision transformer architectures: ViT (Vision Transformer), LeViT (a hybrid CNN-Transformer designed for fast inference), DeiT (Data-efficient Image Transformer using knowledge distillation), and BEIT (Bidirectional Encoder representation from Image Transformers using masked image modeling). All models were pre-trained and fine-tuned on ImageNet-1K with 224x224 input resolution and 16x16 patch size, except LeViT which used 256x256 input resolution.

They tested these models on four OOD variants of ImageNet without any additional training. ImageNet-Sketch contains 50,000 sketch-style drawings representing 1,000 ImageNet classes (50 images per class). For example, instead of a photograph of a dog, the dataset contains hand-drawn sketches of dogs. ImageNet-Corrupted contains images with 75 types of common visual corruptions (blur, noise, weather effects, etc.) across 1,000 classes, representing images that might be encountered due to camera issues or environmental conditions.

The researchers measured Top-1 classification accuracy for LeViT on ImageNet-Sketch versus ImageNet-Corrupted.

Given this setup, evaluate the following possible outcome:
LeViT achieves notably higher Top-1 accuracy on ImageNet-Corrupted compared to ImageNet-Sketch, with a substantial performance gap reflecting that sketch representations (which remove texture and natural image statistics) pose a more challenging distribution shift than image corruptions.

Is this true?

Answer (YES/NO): YES